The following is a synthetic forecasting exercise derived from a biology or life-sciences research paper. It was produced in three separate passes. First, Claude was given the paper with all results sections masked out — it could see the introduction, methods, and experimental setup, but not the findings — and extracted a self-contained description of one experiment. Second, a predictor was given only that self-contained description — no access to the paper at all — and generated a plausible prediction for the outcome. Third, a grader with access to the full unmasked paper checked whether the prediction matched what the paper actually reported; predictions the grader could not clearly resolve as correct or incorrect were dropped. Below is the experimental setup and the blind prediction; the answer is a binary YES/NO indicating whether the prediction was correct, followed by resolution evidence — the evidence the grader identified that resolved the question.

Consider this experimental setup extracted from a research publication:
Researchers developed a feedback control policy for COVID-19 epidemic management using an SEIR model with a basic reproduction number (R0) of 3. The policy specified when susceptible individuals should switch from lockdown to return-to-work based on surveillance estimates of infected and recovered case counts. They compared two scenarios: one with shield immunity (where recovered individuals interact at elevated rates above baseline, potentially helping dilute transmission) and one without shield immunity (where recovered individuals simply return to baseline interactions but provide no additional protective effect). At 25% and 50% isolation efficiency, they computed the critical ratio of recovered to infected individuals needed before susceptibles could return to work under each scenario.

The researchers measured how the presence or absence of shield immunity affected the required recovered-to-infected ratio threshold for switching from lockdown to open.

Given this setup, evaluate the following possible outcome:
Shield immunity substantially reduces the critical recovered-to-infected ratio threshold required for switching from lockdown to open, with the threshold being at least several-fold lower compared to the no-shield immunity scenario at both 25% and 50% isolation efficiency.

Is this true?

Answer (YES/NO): YES